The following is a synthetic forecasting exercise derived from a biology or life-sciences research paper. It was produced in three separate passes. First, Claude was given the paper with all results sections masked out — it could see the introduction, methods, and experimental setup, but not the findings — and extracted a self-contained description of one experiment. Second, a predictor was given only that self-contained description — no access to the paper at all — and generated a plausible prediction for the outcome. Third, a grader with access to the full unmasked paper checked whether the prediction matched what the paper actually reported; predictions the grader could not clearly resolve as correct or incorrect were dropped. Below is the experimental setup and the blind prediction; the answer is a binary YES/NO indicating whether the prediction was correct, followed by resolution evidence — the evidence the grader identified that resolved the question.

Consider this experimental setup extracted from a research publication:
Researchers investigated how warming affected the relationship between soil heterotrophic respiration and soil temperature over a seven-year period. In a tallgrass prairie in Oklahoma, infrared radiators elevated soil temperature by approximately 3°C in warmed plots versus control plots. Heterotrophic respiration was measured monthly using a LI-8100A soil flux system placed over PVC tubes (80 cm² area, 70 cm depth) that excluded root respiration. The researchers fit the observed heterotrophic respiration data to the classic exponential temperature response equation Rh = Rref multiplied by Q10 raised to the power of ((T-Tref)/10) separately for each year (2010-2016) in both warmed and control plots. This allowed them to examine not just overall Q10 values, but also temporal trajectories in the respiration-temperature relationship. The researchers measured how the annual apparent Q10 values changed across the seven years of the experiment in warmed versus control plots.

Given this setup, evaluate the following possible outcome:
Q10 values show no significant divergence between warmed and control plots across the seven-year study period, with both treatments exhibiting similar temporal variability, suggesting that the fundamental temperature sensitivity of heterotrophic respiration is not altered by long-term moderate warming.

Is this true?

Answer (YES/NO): NO